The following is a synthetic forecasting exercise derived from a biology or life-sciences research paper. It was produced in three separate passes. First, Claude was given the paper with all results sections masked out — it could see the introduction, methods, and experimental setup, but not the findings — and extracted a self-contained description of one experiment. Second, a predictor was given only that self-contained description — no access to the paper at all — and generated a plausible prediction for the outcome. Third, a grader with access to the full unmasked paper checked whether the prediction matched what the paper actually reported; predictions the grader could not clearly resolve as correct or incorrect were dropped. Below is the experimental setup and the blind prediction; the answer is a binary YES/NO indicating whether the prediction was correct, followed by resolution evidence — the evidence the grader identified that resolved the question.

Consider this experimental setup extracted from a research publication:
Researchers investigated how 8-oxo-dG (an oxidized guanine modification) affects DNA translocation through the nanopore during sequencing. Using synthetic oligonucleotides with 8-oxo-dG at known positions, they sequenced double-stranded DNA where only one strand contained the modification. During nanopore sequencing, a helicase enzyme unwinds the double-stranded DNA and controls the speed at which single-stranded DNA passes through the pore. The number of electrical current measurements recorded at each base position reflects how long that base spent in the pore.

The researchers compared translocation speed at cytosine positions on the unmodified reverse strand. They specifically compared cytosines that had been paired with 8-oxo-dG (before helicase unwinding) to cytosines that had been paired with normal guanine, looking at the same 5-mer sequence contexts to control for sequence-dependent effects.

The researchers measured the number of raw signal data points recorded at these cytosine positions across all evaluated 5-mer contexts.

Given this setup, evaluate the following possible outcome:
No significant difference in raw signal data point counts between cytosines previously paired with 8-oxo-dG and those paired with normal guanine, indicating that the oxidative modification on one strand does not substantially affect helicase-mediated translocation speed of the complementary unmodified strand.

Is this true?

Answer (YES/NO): NO